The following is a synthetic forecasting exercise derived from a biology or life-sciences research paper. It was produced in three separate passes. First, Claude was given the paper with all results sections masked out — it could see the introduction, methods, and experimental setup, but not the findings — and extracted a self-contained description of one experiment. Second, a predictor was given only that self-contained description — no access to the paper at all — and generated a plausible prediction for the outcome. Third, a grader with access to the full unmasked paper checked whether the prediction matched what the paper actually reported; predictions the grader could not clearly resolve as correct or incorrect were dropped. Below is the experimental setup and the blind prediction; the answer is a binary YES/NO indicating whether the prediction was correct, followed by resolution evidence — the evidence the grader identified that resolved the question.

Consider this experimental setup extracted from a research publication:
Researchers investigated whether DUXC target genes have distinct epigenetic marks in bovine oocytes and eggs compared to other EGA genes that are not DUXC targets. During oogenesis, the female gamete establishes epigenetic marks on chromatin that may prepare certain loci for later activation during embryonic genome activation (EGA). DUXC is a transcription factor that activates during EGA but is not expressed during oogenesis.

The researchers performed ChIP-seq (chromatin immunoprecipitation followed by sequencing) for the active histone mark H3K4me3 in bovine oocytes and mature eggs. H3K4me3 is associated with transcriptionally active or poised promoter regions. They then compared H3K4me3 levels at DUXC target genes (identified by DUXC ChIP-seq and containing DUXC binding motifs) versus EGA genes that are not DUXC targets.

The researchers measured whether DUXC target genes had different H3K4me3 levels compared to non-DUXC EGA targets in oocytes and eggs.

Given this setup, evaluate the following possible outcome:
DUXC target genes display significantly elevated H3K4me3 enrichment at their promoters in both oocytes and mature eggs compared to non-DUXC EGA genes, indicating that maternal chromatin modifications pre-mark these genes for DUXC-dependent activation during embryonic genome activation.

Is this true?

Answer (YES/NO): YES